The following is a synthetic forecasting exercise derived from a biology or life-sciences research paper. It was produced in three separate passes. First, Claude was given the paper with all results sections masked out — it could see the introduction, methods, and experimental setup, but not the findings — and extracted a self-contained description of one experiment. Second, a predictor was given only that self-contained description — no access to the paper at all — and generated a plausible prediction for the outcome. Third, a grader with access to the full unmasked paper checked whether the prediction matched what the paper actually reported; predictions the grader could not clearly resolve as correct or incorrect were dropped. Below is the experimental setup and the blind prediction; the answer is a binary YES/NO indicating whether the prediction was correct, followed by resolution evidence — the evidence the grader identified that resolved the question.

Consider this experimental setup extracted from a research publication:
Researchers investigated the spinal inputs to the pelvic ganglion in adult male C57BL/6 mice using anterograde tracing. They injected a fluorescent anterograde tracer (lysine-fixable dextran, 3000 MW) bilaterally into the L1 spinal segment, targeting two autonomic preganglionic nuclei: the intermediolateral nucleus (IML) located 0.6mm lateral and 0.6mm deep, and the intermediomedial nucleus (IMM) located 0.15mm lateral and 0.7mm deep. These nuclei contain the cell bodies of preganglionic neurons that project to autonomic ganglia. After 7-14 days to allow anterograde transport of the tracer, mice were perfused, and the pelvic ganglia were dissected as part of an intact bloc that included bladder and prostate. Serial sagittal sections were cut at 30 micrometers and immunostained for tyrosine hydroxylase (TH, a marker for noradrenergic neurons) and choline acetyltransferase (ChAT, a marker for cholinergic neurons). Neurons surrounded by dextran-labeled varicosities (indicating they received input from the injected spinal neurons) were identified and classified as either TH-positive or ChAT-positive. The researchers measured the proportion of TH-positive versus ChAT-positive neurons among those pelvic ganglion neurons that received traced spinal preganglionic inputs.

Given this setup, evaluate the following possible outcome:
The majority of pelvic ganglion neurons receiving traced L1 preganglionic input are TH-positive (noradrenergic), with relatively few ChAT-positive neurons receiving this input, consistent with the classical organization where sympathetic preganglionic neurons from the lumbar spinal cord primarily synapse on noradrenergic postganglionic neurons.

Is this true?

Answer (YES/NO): NO